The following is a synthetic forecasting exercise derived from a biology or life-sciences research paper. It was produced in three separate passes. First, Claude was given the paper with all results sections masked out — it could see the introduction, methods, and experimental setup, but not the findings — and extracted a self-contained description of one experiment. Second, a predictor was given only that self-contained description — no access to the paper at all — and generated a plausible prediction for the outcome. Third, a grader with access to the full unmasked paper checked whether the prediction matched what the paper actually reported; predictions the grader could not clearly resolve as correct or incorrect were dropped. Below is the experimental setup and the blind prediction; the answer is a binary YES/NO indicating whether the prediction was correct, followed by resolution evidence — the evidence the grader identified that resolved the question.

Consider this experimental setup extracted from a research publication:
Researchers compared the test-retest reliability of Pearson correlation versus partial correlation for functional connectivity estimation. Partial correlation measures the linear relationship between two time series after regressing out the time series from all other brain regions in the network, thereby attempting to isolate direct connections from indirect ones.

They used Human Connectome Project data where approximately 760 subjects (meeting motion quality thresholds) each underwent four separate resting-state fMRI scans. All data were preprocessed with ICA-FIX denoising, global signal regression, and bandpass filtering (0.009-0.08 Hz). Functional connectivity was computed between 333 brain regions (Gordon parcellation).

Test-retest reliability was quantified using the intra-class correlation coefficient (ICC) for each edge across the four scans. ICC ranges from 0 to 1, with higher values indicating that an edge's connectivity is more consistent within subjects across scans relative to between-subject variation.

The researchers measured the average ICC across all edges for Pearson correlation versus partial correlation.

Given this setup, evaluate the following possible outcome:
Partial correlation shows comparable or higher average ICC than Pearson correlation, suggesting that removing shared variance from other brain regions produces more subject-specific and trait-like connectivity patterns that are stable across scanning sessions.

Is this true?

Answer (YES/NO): NO